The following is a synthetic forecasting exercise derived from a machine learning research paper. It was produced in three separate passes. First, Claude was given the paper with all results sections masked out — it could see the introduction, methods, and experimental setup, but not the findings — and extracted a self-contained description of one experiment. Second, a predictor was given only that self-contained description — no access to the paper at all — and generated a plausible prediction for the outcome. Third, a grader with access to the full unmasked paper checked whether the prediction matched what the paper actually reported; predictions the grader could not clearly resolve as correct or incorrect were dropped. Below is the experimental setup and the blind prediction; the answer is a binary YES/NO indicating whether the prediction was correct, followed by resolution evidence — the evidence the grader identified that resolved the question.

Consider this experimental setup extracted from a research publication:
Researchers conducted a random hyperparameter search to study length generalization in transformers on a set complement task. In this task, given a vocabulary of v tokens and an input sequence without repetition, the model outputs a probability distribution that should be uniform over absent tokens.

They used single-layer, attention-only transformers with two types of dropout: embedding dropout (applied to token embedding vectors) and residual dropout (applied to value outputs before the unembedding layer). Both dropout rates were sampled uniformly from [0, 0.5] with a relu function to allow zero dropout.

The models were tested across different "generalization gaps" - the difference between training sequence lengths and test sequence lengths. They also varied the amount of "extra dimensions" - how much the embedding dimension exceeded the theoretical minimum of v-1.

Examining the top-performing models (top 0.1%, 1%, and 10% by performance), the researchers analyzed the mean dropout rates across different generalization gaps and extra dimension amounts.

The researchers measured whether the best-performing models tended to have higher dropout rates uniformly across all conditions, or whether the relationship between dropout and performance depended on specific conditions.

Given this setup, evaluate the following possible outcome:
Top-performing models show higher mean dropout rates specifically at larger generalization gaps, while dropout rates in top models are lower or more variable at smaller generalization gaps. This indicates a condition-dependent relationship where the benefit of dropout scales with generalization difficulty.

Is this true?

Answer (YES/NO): YES